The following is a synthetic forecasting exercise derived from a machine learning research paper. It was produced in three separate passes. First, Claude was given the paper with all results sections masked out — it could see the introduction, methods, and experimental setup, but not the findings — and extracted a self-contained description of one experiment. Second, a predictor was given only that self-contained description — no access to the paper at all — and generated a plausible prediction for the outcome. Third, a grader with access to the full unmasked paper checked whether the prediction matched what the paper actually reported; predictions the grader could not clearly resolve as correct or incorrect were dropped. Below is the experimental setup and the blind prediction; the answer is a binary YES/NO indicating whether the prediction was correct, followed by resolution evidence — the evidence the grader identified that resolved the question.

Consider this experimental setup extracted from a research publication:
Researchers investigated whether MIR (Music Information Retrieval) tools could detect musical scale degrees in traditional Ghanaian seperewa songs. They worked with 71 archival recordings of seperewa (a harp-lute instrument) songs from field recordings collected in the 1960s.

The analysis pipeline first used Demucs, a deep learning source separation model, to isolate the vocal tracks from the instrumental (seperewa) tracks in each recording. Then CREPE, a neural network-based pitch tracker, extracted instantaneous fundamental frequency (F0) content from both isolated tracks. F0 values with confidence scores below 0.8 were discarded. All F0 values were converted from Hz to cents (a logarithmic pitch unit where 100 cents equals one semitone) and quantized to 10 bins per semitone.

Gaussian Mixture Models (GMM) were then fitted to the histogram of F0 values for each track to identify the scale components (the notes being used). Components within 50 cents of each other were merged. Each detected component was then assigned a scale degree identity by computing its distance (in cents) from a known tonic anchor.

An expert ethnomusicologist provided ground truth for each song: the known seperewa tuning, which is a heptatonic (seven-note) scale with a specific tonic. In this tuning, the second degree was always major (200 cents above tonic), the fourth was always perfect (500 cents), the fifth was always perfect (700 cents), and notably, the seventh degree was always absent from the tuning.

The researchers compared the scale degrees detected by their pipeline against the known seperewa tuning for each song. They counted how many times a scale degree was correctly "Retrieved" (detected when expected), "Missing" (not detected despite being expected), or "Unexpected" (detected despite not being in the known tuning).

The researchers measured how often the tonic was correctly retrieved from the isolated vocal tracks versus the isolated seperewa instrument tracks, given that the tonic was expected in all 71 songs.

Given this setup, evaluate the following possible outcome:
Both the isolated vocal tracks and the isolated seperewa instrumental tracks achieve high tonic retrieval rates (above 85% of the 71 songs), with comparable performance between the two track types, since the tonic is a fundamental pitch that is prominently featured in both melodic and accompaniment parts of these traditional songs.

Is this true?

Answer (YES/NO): NO